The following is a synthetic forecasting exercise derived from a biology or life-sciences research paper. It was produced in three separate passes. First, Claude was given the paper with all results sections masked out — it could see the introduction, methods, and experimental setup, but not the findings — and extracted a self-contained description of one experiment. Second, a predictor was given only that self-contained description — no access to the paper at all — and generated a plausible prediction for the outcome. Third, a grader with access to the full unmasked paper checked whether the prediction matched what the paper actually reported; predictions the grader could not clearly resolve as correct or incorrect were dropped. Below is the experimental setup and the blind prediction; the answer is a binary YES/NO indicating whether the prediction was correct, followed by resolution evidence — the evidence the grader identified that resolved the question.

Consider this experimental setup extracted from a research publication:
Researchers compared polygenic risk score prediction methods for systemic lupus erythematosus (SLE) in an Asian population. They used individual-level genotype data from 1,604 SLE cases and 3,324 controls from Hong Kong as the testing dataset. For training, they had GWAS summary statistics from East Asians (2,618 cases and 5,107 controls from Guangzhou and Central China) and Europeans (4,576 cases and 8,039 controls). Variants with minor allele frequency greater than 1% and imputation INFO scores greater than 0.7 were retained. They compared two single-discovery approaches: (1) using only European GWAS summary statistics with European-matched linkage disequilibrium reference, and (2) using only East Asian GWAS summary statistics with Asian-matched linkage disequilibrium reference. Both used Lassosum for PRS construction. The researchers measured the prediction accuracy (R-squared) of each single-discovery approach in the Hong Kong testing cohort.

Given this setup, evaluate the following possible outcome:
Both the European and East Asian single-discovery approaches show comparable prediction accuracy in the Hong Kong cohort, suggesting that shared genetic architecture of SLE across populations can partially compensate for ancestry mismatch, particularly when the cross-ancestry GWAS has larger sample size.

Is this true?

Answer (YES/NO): YES